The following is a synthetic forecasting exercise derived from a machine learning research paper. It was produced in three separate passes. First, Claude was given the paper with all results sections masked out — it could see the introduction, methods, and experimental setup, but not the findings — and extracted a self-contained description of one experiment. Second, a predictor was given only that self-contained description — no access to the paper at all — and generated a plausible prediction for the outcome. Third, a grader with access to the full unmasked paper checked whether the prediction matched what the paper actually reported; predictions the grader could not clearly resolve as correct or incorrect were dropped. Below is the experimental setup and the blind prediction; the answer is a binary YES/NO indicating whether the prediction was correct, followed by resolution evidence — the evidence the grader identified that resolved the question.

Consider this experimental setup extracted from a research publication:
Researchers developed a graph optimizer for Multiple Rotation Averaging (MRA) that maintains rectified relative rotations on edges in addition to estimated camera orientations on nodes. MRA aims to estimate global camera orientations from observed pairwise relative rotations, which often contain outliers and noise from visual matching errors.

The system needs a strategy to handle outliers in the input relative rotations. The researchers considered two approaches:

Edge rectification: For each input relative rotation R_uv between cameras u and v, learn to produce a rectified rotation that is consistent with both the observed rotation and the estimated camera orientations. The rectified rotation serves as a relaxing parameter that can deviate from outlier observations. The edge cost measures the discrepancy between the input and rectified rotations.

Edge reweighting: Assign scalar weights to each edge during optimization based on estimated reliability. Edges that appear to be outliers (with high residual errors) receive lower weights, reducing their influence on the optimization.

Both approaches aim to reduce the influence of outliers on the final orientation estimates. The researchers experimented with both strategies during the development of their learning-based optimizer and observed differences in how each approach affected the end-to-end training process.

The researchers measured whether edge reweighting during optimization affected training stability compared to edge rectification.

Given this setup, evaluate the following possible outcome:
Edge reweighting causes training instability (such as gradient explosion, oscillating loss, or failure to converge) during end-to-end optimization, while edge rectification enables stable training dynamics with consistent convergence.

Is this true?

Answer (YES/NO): YES